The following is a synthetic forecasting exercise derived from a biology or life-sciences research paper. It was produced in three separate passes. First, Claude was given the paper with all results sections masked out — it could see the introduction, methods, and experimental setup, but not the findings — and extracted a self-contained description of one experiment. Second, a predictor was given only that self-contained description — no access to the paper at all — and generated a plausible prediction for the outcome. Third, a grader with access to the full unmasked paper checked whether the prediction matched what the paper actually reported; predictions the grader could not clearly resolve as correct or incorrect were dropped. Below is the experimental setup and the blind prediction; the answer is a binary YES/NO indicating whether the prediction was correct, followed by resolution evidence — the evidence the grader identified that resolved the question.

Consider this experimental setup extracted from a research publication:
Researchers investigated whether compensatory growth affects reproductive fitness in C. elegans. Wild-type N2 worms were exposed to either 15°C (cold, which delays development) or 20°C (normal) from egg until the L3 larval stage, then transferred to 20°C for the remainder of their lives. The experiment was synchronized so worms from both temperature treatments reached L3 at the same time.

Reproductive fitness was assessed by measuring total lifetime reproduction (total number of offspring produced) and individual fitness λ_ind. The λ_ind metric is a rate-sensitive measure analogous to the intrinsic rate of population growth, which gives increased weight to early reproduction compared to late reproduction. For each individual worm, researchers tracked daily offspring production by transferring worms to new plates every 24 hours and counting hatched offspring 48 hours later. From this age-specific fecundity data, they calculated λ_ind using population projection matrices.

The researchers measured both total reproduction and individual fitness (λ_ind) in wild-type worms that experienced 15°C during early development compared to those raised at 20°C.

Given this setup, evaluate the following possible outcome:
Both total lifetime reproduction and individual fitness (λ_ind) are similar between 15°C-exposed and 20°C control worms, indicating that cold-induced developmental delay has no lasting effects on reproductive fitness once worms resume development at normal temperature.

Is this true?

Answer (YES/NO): NO